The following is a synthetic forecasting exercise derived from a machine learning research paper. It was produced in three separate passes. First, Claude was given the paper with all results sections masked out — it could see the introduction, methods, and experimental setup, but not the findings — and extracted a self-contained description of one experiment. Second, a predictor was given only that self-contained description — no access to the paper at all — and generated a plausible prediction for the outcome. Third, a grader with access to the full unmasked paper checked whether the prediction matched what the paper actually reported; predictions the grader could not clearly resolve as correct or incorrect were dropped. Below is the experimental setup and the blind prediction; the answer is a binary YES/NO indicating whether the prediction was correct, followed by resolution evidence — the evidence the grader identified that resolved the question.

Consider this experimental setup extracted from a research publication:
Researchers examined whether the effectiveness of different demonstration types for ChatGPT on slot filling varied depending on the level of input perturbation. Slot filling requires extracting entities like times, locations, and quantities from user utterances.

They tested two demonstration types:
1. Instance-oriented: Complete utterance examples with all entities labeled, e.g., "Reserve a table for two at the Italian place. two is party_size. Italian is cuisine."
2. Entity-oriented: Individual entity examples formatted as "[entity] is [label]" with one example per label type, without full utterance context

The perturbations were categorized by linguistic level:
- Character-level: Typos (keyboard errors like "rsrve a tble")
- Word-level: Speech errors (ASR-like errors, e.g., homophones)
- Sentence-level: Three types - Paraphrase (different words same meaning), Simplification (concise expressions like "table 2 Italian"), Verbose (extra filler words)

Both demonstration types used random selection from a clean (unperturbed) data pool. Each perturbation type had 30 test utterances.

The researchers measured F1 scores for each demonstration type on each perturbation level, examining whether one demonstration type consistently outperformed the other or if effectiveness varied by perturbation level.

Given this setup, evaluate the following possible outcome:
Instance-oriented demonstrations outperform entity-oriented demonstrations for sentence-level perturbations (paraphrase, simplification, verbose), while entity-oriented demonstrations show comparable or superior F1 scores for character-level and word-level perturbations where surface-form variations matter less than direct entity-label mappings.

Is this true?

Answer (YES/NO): NO